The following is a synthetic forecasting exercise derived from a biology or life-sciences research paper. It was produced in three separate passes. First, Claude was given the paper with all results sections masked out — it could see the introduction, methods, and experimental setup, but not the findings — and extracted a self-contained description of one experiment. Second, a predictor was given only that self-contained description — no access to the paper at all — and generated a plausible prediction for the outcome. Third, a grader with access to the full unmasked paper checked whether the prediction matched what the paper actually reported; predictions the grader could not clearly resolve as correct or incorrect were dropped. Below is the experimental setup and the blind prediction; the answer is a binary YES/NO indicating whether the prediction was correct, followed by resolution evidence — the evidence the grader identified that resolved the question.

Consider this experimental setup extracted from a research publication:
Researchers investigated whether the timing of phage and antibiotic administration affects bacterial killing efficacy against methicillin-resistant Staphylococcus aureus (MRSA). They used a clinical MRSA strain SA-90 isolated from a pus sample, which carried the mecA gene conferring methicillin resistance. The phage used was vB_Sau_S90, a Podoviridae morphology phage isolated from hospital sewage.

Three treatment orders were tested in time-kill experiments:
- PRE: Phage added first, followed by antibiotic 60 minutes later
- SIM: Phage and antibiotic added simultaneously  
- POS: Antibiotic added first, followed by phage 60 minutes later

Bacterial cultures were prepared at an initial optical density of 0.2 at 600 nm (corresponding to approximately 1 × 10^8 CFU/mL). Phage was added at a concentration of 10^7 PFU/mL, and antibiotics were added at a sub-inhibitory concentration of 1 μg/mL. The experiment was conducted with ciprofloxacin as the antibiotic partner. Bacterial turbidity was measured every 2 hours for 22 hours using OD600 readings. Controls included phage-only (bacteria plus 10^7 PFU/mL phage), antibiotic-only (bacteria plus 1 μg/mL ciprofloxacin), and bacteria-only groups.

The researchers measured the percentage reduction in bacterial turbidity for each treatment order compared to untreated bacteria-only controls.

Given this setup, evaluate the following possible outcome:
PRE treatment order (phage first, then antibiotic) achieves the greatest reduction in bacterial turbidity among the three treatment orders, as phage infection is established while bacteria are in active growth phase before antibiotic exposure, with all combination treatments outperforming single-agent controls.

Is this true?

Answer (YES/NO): YES